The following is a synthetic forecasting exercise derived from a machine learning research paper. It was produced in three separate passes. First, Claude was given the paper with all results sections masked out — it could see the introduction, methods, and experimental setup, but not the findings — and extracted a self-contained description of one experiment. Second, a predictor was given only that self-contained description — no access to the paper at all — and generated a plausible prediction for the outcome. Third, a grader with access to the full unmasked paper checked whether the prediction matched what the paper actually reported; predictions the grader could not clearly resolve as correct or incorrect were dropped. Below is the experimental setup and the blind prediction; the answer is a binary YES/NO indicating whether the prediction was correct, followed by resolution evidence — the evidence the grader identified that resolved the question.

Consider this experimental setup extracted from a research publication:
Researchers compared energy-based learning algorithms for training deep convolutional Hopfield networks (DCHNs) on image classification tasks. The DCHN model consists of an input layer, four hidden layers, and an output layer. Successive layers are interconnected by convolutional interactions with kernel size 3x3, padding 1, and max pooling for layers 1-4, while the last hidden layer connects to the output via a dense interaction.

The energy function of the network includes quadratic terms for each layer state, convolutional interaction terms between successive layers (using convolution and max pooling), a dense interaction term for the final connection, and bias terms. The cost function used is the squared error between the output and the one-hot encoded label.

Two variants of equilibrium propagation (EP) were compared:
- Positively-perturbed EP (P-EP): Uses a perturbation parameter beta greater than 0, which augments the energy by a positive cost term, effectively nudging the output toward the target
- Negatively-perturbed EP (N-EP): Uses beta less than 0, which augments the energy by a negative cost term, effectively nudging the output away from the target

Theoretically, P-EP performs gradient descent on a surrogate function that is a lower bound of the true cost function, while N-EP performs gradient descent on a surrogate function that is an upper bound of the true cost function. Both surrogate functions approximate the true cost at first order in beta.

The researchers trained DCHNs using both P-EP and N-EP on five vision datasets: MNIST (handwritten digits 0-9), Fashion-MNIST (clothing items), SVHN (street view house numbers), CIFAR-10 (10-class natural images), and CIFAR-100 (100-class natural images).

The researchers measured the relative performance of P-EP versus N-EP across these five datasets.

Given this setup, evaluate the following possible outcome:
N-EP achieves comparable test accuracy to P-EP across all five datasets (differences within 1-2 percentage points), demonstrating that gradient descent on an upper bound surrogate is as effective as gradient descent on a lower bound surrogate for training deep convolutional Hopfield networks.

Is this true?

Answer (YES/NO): NO